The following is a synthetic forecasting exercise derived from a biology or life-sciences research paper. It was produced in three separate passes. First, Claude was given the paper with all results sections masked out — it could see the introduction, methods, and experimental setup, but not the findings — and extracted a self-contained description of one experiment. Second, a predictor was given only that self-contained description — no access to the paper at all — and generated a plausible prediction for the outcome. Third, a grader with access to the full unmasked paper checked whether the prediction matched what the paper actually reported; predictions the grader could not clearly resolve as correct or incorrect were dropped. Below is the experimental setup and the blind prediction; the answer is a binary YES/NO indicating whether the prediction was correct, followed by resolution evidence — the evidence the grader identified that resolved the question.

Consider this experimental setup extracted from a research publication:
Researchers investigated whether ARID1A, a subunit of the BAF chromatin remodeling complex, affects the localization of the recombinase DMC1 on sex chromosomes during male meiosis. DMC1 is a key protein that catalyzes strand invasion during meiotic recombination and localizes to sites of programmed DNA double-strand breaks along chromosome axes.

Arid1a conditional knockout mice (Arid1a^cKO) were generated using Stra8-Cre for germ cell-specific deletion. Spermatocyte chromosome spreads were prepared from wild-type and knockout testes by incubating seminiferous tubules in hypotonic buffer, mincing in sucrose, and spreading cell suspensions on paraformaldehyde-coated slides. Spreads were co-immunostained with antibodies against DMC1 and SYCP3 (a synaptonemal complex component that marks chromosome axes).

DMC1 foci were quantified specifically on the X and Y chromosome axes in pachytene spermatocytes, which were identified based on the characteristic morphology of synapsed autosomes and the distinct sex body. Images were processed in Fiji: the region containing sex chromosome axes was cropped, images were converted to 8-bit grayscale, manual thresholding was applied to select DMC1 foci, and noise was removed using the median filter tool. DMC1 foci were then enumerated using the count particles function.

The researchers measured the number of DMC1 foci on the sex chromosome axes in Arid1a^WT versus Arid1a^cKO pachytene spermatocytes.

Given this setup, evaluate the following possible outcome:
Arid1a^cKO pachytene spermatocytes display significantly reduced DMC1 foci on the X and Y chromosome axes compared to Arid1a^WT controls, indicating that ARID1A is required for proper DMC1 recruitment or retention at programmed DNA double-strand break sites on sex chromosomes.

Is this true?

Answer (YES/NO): YES